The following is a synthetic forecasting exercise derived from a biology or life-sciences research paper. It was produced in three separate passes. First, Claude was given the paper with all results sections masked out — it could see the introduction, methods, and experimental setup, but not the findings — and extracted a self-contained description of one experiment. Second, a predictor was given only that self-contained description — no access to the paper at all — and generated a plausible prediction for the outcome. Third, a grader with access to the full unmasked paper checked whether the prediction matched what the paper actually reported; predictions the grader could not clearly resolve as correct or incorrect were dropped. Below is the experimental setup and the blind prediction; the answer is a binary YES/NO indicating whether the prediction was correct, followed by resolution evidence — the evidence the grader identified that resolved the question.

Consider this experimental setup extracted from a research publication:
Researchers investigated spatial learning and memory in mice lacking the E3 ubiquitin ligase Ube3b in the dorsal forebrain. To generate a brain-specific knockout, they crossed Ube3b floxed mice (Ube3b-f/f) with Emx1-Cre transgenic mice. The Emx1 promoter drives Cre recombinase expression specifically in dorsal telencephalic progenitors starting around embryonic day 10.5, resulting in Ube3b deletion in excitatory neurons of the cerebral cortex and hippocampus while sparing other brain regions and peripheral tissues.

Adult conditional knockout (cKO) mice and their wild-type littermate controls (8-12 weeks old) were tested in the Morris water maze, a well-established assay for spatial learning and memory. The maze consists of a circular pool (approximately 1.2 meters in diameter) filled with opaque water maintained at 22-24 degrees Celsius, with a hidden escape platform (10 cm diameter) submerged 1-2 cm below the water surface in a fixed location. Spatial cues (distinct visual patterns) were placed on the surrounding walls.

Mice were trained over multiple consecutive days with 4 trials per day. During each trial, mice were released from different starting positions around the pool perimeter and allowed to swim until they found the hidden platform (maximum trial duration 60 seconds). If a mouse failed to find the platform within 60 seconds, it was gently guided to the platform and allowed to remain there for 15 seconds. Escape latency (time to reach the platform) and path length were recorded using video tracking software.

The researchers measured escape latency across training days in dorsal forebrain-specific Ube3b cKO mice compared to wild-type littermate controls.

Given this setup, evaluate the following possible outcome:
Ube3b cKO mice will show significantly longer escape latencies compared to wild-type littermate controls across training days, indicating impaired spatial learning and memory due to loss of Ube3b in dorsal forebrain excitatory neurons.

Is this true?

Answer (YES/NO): YES